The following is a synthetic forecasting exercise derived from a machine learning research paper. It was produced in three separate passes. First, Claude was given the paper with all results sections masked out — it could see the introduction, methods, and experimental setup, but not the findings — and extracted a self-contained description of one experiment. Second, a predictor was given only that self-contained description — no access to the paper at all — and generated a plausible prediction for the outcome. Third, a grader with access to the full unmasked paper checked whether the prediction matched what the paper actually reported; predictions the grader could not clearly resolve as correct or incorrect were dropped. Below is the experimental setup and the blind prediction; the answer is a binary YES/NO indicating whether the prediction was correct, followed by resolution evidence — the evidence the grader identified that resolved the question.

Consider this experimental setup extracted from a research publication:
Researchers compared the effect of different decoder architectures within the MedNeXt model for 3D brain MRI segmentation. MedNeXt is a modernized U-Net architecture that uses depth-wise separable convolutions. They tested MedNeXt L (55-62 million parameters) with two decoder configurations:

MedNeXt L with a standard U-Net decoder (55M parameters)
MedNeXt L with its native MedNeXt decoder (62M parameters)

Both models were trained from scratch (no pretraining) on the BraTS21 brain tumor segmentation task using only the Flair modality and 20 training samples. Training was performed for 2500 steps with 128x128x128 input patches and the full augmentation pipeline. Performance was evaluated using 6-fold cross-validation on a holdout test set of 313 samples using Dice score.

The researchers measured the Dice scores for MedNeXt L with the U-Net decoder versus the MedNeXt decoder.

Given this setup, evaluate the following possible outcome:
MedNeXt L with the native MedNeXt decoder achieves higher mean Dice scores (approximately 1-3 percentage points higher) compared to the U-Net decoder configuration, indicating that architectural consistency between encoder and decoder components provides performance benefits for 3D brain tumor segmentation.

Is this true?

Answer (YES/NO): NO